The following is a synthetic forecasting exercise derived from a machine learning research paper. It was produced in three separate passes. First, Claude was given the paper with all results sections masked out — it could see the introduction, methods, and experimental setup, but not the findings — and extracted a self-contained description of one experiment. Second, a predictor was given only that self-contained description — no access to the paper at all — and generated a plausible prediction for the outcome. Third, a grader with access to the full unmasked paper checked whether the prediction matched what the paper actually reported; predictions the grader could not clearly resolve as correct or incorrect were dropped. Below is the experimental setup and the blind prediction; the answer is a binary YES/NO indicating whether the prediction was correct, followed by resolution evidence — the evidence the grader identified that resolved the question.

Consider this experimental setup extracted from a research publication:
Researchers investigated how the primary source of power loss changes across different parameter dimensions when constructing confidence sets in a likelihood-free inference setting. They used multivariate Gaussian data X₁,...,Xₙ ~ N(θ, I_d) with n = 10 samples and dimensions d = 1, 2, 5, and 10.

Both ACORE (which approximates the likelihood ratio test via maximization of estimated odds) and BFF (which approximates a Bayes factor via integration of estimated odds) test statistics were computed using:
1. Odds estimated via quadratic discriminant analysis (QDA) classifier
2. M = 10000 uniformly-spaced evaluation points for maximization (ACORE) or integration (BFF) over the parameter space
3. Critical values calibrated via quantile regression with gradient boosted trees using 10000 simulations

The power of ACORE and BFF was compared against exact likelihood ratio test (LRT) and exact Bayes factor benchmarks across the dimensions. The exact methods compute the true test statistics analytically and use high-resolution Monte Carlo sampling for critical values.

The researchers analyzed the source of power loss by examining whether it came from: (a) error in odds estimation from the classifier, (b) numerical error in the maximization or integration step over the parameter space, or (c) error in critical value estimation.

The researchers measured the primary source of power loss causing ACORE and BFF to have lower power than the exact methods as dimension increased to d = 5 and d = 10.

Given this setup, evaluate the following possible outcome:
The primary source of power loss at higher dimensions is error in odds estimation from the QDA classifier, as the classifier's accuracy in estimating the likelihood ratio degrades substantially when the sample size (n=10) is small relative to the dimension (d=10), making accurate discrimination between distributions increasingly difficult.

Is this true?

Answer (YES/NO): NO